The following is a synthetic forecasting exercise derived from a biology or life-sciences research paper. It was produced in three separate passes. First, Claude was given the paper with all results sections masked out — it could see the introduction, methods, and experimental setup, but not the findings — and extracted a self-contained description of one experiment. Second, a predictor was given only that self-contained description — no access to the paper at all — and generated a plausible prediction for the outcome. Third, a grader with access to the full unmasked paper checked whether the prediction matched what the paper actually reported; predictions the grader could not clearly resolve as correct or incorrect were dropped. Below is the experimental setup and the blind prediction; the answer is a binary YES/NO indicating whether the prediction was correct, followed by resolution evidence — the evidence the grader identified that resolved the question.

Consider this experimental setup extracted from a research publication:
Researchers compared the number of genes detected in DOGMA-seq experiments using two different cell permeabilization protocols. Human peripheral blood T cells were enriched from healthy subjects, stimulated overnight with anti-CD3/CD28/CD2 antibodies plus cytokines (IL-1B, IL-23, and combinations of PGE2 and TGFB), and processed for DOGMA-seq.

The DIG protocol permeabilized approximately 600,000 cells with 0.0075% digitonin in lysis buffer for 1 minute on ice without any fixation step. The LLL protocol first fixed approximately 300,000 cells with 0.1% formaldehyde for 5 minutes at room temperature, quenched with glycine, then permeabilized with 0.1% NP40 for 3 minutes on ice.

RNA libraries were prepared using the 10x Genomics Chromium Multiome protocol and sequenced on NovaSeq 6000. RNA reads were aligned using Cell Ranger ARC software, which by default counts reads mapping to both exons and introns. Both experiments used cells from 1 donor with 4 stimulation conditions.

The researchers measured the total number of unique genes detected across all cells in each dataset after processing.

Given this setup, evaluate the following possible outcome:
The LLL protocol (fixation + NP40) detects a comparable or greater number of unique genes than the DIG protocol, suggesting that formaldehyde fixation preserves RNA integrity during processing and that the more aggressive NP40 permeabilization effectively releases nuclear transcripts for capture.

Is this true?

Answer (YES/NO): NO